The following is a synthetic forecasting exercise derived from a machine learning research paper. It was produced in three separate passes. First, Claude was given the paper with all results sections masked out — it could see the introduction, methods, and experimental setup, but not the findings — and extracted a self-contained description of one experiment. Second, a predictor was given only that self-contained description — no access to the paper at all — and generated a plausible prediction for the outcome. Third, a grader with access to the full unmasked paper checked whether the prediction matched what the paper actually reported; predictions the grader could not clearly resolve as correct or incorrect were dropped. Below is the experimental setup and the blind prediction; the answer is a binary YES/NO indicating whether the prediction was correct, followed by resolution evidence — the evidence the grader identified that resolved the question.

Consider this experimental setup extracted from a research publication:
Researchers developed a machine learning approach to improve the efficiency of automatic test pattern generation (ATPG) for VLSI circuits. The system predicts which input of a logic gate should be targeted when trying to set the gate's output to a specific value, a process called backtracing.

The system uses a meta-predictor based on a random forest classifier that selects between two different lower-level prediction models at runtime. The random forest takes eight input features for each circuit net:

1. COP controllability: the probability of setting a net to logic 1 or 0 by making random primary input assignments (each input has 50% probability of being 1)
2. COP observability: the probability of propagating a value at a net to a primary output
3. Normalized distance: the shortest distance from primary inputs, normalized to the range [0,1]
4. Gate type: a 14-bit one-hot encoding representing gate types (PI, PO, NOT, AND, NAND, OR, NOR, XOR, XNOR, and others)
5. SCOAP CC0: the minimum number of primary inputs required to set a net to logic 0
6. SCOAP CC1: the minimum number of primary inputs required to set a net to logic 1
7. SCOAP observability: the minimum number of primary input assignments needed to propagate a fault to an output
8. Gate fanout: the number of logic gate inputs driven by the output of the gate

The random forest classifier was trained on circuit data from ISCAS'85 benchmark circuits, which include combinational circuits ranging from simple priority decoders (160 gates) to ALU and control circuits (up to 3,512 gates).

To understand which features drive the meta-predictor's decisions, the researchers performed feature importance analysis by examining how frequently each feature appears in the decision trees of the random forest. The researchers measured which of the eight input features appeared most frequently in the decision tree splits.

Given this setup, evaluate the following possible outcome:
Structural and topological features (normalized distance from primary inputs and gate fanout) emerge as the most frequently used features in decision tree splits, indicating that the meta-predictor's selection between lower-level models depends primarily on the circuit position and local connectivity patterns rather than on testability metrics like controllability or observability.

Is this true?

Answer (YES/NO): NO